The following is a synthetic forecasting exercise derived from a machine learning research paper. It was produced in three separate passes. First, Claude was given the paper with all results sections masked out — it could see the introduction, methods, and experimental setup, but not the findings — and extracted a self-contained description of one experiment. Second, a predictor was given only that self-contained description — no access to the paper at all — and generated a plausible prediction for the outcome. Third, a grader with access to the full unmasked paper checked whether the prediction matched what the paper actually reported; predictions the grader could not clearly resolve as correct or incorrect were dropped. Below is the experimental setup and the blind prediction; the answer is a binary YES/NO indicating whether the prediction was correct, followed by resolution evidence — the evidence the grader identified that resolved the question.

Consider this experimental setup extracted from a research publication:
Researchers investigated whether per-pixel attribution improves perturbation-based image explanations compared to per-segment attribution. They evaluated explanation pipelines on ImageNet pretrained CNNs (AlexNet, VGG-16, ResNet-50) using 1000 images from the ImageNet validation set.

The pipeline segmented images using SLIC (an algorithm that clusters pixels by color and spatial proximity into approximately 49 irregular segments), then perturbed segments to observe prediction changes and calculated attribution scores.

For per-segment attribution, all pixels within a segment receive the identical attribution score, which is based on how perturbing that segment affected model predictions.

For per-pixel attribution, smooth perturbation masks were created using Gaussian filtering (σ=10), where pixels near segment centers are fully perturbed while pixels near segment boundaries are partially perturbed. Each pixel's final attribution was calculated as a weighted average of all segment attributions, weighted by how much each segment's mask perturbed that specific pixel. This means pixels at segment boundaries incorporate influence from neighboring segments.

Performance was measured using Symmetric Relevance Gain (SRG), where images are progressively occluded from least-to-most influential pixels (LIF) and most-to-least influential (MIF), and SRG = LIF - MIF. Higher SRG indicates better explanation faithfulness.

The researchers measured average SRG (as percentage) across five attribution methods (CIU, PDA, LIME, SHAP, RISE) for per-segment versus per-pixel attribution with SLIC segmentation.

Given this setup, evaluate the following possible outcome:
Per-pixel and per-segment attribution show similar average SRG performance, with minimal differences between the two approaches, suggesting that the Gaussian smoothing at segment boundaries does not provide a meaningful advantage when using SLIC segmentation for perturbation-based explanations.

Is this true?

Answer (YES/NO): NO